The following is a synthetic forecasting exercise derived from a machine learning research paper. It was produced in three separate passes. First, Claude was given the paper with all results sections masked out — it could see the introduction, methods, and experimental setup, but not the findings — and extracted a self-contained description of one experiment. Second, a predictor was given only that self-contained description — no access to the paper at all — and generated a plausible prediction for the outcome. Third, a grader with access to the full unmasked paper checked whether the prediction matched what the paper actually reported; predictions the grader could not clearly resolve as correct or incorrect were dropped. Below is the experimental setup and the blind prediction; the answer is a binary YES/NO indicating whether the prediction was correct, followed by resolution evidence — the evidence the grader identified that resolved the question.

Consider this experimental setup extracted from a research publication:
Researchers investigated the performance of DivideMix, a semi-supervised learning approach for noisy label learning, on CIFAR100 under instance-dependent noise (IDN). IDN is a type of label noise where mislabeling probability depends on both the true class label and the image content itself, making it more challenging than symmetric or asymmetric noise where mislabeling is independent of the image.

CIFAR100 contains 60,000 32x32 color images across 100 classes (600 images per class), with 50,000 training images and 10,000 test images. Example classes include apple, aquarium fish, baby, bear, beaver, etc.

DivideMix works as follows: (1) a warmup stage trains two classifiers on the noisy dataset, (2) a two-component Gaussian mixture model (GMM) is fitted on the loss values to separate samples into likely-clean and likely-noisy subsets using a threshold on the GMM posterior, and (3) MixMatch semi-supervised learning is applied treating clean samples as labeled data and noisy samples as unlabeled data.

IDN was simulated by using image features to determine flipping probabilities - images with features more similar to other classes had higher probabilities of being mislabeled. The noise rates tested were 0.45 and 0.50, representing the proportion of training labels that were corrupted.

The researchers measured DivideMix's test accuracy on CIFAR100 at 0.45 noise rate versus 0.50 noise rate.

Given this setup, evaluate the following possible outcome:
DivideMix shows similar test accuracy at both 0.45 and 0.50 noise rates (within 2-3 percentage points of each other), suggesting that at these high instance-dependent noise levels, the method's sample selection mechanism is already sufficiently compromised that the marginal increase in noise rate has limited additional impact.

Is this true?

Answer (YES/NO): YES